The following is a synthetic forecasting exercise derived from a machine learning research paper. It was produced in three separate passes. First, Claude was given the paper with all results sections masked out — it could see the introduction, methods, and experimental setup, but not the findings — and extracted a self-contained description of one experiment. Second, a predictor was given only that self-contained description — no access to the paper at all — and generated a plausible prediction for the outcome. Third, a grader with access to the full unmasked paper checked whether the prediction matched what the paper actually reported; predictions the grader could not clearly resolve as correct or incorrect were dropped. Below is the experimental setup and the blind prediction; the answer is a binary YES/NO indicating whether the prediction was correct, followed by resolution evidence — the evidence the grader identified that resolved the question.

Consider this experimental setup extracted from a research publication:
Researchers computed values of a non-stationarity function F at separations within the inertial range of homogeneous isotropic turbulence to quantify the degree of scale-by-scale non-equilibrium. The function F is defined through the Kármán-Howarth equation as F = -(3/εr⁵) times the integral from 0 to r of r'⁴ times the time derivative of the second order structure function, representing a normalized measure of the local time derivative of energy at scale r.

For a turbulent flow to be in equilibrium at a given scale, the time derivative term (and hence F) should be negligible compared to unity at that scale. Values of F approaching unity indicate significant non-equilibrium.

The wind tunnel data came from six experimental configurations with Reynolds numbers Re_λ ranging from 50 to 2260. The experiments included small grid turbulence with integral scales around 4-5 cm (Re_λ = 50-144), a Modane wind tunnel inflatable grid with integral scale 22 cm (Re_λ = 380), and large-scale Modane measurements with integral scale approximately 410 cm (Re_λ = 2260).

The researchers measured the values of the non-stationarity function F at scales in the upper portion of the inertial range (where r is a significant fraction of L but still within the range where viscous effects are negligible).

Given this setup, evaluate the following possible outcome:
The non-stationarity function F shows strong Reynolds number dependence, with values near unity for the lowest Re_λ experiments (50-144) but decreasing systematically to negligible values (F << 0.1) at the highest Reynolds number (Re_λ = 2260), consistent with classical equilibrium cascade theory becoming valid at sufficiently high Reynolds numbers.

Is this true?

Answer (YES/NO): NO